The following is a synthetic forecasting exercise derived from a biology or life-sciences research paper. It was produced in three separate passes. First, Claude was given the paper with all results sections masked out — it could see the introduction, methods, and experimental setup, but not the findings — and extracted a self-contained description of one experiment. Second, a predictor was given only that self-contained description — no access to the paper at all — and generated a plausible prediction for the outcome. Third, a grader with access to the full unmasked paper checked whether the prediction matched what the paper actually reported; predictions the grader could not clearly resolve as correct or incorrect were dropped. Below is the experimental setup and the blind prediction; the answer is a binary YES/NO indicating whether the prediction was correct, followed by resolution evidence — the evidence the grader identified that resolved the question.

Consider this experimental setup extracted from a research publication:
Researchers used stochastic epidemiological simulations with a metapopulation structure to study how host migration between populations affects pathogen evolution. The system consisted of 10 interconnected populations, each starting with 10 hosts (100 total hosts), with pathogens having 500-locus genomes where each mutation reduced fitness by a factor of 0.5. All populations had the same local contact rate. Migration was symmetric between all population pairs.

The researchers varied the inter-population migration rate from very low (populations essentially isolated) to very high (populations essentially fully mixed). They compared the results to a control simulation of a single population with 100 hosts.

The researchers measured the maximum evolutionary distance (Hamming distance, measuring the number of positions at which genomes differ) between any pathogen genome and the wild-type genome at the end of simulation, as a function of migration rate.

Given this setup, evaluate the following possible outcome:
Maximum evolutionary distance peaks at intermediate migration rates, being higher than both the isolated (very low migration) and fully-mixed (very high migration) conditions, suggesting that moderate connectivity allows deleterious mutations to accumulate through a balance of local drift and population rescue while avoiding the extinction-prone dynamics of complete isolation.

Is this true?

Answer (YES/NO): NO